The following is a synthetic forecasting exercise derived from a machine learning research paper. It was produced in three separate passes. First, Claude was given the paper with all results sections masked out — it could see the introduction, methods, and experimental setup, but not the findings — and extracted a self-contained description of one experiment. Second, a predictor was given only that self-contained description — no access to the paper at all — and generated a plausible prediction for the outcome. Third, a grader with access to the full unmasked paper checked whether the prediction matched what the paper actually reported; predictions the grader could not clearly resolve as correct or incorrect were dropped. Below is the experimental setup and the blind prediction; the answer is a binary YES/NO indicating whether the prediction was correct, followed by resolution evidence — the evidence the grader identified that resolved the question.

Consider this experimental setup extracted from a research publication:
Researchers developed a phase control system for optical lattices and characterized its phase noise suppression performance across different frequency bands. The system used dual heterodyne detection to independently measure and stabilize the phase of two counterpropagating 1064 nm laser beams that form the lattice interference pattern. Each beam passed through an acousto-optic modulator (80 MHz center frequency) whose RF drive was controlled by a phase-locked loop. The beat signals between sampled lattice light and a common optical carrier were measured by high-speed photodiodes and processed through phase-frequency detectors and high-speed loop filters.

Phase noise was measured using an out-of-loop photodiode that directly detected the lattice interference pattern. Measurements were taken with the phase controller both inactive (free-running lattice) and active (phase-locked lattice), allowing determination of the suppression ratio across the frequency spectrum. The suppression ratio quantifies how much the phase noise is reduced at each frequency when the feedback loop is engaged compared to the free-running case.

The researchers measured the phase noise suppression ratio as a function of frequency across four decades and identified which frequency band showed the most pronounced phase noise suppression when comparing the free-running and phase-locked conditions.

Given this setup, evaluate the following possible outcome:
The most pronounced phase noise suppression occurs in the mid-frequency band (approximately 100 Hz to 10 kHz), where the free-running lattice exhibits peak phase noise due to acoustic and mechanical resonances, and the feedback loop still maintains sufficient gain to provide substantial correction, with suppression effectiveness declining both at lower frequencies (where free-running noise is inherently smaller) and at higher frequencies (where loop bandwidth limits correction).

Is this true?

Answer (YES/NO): NO